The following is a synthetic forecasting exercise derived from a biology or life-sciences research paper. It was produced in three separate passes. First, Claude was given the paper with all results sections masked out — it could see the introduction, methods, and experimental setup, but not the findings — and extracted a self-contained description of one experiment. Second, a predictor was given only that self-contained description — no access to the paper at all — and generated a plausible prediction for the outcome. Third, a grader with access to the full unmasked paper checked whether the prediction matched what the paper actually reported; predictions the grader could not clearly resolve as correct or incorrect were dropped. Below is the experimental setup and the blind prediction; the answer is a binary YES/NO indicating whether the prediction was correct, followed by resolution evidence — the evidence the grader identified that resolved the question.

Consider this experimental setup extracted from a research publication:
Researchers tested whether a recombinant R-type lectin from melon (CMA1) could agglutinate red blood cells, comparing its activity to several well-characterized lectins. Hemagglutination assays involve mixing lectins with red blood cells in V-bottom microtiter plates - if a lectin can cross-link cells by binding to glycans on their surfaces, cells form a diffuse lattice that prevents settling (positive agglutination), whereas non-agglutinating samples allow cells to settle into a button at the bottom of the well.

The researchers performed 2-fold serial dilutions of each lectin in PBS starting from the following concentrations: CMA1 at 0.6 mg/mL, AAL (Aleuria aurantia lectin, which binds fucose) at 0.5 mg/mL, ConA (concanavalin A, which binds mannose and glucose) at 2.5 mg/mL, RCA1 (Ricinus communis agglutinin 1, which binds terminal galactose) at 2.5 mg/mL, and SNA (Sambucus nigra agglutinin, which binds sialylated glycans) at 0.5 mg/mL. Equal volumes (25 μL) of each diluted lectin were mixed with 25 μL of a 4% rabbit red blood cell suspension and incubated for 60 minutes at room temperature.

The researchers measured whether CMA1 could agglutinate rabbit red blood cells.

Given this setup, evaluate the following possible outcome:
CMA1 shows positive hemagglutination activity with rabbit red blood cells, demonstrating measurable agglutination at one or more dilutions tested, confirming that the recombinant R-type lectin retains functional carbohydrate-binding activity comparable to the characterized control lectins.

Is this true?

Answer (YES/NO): YES